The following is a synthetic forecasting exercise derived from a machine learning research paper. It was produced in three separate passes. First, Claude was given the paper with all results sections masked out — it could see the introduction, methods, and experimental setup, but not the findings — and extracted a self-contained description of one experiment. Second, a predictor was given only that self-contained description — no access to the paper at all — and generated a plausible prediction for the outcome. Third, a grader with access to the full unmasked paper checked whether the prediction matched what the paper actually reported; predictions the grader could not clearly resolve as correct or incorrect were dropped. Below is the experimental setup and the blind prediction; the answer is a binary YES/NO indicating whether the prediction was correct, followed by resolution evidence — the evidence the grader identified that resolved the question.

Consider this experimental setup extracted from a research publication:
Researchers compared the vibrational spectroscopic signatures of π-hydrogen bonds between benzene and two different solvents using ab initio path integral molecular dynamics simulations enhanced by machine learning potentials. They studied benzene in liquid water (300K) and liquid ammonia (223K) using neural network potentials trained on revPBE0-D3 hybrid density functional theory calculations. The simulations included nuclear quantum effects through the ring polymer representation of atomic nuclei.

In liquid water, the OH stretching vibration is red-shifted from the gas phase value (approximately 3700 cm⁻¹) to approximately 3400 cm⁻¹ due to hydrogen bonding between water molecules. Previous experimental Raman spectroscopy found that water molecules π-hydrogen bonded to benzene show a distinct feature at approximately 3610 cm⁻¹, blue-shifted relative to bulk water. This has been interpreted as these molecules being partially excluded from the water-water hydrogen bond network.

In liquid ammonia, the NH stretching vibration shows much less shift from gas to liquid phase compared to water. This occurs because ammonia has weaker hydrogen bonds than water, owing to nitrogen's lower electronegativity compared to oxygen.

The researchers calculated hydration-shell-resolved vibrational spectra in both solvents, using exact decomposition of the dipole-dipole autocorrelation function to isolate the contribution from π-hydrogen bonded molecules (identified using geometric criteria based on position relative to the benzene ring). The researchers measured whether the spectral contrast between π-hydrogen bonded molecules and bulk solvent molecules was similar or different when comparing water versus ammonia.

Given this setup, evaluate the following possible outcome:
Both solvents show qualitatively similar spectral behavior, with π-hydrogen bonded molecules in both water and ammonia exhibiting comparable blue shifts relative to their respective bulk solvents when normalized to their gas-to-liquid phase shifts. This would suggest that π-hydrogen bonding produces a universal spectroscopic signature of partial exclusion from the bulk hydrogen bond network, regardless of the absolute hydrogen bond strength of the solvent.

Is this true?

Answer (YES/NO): NO